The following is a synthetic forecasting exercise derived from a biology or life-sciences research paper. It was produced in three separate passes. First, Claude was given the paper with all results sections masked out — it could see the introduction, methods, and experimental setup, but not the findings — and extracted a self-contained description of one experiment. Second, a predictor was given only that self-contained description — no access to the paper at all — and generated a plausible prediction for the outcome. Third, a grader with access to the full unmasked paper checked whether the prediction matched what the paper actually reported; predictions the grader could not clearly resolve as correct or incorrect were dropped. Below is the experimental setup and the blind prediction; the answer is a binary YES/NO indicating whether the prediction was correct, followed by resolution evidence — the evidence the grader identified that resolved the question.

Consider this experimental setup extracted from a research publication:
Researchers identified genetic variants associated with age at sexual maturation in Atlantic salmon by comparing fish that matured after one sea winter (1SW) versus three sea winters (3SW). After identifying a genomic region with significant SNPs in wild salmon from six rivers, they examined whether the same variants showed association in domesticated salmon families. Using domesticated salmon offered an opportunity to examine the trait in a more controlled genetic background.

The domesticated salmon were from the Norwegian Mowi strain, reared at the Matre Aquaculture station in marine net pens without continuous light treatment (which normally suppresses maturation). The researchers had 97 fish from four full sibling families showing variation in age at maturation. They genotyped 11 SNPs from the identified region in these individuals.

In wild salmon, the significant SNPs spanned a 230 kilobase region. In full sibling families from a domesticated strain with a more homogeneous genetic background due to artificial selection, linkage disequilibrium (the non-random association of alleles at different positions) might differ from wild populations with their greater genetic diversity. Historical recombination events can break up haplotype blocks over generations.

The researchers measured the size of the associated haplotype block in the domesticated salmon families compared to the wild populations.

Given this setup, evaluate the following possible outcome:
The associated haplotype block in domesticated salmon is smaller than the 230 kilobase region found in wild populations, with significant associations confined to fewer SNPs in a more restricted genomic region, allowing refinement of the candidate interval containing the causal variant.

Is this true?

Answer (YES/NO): YES